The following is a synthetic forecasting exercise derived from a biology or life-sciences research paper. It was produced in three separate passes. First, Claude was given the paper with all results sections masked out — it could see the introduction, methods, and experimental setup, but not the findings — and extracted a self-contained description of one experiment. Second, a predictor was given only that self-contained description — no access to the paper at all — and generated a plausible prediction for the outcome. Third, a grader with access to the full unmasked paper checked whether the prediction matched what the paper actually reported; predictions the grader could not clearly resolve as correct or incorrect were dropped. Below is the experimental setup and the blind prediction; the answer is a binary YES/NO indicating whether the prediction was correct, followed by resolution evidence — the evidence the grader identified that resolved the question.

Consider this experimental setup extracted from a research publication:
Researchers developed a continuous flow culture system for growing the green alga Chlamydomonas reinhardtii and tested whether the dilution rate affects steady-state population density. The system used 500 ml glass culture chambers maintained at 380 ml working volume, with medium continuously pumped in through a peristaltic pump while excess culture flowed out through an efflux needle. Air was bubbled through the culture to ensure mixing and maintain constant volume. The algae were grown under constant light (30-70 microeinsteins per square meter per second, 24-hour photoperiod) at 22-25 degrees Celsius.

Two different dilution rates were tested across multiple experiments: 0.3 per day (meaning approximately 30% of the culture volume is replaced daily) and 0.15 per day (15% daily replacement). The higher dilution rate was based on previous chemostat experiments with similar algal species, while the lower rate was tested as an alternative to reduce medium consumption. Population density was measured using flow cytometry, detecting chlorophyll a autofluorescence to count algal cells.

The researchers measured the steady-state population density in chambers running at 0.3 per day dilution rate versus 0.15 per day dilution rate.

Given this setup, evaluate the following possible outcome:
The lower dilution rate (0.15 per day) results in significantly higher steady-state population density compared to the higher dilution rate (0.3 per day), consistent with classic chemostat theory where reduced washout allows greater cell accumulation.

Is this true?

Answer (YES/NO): NO